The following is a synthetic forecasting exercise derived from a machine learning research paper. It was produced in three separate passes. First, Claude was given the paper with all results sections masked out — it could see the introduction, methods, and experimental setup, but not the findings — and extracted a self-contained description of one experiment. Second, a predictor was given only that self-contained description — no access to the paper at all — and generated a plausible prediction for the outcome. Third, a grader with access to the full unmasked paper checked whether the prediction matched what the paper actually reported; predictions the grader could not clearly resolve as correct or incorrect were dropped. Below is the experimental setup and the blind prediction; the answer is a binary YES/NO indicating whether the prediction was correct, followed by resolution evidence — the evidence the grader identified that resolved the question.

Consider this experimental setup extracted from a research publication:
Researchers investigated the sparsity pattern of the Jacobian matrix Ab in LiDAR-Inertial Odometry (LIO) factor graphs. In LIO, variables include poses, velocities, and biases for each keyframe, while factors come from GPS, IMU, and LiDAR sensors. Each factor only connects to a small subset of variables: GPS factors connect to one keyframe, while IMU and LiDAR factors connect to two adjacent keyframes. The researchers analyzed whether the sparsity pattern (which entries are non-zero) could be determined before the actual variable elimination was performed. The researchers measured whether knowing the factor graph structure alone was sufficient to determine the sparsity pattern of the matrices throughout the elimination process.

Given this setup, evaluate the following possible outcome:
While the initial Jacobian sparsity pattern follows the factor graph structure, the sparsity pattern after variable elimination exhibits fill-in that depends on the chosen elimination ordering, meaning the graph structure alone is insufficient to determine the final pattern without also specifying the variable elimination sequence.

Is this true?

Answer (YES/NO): NO